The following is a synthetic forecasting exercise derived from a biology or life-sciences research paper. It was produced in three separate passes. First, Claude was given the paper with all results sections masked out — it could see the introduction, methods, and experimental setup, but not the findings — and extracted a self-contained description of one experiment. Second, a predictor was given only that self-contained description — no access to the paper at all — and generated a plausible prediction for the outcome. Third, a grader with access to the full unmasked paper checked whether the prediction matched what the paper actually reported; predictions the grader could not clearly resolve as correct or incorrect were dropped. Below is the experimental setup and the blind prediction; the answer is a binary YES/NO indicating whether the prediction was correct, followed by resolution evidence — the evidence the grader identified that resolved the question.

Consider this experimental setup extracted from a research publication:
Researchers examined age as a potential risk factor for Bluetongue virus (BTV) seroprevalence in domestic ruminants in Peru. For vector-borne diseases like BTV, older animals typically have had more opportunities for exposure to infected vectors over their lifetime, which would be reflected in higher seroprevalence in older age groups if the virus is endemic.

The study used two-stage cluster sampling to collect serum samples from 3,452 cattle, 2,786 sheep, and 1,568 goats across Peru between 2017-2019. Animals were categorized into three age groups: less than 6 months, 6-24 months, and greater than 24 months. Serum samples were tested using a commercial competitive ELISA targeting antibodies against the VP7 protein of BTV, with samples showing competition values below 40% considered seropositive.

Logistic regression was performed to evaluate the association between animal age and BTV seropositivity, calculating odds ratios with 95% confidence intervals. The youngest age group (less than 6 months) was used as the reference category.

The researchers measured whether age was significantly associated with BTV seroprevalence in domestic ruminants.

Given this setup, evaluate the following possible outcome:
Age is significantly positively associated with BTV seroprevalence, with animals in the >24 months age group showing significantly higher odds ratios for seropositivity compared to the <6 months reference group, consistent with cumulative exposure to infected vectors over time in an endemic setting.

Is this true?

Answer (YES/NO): NO